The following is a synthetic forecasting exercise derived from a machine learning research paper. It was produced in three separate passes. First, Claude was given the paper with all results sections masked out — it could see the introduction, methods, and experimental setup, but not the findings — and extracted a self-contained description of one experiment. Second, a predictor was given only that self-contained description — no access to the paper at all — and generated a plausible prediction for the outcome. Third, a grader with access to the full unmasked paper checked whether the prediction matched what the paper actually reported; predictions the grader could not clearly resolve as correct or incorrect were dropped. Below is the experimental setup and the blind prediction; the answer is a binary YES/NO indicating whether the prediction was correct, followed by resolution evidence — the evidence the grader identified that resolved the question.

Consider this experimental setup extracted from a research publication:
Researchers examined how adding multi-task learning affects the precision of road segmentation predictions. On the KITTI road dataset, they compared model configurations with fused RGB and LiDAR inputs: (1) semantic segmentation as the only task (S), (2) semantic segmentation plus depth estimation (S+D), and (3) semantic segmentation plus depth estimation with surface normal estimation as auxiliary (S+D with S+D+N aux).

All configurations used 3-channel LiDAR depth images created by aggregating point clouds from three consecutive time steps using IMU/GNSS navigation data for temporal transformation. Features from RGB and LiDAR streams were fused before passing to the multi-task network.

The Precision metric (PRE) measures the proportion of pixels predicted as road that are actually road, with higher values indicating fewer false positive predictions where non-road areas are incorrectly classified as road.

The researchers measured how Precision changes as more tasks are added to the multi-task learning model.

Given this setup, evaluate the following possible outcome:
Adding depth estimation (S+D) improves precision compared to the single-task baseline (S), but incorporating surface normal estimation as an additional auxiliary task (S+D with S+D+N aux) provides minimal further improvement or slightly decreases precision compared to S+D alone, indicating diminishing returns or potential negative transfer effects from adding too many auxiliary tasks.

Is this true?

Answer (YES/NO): NO